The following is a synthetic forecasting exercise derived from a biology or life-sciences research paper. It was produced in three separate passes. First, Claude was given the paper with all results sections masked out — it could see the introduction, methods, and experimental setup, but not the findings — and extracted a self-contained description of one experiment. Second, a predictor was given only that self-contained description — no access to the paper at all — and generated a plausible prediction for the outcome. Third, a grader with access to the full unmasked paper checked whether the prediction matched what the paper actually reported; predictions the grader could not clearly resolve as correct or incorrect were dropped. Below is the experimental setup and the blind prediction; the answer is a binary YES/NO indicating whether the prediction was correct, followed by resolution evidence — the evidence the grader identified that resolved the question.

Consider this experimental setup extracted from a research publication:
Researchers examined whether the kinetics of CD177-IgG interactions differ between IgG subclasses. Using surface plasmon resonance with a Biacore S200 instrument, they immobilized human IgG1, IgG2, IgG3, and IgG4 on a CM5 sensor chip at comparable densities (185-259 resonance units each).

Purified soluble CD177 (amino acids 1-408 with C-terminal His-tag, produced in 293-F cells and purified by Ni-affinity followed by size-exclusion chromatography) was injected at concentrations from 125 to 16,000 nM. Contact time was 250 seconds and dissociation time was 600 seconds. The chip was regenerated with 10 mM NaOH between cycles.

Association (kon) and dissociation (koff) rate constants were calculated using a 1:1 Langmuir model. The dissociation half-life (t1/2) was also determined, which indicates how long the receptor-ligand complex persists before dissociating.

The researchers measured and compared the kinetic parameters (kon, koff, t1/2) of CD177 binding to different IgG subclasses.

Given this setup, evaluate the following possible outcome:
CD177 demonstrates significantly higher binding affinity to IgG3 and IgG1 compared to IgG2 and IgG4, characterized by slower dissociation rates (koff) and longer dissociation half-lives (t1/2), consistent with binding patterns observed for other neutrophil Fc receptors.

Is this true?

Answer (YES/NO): NO